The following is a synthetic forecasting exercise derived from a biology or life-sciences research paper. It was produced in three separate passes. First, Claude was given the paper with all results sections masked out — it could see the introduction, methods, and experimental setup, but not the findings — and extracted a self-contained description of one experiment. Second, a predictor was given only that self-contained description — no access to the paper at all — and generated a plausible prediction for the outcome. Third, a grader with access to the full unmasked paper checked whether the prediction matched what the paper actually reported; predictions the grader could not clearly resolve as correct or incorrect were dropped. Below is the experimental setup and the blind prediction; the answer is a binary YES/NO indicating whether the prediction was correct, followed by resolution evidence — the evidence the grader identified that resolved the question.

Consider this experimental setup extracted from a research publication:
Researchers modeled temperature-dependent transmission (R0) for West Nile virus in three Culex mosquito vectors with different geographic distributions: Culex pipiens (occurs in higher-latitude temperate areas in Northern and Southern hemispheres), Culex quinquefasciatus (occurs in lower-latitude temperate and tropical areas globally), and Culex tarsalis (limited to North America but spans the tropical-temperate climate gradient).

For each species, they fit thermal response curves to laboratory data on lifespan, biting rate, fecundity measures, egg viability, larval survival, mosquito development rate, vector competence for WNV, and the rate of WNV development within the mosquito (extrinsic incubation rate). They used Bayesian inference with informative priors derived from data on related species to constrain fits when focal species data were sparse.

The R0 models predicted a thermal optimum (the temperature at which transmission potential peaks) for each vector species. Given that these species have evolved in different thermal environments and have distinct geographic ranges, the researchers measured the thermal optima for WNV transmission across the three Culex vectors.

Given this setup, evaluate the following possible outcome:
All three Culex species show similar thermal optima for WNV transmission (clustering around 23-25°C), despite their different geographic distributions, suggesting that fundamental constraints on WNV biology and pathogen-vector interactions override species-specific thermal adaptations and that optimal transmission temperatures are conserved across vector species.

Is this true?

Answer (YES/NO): YES